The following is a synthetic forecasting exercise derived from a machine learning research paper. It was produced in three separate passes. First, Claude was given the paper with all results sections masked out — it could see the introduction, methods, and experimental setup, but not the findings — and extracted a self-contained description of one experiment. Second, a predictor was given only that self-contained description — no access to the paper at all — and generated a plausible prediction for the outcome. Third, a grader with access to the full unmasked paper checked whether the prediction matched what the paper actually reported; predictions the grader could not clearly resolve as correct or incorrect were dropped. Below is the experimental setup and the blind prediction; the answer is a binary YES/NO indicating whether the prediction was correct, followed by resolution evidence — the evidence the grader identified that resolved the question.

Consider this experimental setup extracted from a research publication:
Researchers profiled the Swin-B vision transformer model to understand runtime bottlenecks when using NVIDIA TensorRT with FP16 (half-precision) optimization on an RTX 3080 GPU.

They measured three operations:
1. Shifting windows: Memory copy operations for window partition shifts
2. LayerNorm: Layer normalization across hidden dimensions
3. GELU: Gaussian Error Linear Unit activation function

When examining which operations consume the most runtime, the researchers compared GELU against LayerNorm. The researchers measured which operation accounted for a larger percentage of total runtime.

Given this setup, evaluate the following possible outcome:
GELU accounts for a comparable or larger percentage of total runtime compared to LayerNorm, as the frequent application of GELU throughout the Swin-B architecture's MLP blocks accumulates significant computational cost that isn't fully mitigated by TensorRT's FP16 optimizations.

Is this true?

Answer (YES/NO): YES